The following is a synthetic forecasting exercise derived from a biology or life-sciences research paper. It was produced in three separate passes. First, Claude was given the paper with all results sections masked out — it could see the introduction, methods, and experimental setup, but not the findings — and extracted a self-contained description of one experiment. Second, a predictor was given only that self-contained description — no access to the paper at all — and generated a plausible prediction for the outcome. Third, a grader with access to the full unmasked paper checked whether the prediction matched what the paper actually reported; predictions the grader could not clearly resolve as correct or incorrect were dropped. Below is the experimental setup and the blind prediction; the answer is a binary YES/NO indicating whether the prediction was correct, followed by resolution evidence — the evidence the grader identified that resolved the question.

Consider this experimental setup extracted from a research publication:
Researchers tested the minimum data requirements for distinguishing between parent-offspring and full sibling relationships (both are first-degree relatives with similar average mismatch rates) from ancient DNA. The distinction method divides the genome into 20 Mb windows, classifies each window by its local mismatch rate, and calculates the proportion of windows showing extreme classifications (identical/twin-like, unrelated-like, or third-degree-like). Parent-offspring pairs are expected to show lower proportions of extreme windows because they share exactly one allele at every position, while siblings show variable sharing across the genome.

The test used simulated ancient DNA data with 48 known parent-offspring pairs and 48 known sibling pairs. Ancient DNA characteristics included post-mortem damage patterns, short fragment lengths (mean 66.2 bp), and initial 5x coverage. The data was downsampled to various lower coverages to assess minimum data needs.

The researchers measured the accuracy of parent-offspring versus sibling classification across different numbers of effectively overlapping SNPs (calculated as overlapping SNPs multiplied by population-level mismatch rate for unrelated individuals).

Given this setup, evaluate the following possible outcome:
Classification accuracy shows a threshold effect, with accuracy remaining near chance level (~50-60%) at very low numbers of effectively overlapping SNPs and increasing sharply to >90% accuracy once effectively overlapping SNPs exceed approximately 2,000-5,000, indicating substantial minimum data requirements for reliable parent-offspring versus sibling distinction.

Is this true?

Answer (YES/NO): NO